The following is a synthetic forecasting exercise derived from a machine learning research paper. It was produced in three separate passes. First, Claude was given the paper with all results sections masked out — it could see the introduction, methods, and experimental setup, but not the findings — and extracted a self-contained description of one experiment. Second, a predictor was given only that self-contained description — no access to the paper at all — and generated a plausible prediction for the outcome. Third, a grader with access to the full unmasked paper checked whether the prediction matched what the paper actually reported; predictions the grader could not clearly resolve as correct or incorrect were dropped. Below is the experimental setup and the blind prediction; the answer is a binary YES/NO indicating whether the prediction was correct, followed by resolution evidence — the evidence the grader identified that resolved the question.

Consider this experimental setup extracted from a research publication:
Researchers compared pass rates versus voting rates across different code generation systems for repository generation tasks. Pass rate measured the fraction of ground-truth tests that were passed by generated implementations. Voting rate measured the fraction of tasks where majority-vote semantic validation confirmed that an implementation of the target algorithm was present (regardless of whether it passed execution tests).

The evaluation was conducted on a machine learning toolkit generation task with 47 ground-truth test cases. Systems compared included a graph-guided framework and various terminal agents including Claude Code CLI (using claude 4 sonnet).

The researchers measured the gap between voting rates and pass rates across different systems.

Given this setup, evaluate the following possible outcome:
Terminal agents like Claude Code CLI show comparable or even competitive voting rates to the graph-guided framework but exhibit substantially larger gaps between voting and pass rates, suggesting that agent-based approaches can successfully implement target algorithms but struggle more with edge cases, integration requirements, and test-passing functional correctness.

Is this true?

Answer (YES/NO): NO